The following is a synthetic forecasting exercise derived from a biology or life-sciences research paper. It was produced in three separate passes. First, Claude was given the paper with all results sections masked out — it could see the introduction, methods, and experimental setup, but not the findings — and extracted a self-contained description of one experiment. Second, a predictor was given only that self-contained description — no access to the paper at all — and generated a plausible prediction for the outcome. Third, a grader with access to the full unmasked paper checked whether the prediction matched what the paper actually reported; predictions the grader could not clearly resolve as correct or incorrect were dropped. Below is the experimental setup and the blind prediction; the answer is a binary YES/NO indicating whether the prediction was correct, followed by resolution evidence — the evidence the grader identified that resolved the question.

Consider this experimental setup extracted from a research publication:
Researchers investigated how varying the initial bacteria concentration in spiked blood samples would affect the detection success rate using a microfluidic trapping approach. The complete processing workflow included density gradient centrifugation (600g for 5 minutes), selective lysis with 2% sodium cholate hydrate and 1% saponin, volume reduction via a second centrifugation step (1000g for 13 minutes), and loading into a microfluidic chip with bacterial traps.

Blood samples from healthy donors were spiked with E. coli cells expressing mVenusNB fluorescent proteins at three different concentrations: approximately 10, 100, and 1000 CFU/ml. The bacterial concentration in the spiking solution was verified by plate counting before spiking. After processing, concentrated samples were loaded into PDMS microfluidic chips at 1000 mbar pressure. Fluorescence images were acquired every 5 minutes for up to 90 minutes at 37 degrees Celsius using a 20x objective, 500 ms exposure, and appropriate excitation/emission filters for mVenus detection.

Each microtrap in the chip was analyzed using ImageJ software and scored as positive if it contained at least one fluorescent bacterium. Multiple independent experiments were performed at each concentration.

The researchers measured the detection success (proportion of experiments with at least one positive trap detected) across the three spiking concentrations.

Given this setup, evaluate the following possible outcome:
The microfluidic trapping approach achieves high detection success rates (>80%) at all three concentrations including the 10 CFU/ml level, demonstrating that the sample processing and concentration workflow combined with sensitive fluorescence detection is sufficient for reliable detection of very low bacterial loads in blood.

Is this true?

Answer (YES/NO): YES